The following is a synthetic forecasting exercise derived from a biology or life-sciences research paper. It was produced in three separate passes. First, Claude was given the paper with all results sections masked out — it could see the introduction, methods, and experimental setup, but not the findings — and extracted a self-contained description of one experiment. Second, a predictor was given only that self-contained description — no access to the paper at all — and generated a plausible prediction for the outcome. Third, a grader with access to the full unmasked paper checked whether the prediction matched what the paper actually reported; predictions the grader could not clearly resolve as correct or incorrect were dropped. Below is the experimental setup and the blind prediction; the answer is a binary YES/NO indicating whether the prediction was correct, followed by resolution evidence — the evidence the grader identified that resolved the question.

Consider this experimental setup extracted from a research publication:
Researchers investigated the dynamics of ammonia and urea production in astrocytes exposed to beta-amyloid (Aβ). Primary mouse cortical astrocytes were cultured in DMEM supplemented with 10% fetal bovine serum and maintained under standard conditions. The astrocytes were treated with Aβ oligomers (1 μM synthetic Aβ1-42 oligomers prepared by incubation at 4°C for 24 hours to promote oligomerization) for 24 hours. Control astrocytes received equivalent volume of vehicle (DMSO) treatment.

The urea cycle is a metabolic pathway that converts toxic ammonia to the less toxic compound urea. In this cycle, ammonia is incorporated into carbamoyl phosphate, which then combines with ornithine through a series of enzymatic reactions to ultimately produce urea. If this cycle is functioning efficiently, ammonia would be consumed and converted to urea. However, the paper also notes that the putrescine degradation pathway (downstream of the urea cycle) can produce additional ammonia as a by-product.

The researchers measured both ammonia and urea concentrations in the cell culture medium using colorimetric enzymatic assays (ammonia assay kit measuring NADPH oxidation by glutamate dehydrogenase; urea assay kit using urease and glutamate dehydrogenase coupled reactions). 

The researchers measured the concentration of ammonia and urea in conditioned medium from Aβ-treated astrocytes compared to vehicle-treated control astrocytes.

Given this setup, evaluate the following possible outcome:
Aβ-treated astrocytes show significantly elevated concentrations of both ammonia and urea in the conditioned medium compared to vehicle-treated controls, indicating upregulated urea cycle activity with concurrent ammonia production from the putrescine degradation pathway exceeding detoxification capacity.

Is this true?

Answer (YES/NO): YES